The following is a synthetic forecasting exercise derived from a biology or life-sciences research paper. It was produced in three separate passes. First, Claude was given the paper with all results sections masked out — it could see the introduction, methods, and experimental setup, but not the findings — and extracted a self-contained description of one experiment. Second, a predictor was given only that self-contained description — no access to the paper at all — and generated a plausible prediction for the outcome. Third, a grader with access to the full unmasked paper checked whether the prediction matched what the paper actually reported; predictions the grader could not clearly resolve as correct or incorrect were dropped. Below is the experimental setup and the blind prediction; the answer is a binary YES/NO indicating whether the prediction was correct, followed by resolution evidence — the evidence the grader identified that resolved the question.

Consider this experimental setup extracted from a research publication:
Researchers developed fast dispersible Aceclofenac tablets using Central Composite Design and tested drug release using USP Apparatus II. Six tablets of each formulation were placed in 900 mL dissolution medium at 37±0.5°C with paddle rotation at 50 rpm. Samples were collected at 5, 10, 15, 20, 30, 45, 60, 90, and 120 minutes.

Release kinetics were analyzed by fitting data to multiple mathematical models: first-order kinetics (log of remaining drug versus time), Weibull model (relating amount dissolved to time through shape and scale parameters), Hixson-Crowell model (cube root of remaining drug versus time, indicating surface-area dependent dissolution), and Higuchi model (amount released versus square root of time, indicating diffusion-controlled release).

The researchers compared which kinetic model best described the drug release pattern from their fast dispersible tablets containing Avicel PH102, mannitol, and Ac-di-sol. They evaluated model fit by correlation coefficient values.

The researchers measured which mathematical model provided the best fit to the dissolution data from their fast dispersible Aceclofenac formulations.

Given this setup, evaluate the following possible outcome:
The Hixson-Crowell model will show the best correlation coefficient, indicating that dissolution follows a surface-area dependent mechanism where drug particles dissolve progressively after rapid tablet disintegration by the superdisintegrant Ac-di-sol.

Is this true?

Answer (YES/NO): NO